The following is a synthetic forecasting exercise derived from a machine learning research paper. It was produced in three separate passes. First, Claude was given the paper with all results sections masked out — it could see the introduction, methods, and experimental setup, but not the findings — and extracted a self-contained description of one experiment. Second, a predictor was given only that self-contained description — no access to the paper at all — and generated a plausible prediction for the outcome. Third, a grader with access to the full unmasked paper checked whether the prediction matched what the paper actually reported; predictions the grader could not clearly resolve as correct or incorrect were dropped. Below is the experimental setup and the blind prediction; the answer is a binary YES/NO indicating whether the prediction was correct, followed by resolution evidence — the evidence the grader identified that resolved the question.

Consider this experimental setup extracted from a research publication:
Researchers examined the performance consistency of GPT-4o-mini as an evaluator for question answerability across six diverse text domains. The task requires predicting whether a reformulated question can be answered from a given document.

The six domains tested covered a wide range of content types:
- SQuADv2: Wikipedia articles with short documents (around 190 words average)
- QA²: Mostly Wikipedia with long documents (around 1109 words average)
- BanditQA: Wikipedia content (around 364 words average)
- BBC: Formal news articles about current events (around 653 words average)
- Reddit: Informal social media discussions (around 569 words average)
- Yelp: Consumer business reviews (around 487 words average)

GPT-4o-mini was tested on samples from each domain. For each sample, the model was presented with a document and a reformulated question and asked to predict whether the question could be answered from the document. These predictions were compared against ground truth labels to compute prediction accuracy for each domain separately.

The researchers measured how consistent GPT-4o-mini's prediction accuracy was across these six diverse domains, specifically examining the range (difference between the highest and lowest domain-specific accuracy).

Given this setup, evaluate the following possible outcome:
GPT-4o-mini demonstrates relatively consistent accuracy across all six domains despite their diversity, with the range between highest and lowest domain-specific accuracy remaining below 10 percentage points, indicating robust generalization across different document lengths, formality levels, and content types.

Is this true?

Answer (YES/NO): YES